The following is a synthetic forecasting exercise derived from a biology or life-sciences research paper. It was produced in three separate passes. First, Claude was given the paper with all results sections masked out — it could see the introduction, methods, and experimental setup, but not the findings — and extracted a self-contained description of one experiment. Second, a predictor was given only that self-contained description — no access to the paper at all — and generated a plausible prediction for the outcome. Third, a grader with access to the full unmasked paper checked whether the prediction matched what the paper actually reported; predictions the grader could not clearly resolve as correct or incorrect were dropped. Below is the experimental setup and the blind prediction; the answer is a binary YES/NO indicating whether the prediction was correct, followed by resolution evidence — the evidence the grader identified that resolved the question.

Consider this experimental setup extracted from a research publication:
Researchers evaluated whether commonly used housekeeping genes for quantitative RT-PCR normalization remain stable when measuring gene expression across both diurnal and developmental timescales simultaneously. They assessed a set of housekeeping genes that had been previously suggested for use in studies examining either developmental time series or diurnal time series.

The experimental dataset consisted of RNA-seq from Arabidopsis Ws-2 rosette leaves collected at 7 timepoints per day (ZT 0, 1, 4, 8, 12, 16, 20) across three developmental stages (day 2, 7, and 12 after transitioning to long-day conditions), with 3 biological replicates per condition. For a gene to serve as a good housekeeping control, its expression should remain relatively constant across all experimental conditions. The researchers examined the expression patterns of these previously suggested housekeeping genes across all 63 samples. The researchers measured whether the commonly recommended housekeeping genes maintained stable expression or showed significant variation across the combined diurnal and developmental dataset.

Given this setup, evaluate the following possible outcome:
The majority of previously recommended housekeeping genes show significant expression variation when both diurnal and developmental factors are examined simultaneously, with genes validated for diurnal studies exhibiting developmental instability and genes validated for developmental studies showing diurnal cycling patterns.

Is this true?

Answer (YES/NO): NO